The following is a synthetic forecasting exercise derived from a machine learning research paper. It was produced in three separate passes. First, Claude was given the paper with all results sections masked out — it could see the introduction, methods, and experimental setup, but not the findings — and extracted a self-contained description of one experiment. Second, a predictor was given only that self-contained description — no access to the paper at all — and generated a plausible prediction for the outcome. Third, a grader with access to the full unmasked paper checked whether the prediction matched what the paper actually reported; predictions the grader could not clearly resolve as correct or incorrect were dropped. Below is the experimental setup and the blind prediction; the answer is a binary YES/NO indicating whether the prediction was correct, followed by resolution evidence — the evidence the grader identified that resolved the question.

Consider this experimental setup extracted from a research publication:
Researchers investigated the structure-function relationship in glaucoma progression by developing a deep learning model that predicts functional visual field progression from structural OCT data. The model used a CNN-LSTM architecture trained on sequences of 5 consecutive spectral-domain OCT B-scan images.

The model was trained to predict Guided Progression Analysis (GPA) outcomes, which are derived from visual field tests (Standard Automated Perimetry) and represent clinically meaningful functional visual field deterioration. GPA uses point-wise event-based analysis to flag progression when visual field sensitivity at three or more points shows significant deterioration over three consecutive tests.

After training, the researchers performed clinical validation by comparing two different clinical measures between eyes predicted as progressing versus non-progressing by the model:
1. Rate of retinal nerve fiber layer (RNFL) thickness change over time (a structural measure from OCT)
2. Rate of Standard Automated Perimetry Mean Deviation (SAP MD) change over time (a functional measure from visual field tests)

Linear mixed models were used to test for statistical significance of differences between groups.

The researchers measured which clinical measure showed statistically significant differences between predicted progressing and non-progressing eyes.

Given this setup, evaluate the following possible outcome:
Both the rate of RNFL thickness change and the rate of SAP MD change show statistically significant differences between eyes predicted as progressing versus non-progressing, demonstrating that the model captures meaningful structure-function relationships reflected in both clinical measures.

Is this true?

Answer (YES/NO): NO